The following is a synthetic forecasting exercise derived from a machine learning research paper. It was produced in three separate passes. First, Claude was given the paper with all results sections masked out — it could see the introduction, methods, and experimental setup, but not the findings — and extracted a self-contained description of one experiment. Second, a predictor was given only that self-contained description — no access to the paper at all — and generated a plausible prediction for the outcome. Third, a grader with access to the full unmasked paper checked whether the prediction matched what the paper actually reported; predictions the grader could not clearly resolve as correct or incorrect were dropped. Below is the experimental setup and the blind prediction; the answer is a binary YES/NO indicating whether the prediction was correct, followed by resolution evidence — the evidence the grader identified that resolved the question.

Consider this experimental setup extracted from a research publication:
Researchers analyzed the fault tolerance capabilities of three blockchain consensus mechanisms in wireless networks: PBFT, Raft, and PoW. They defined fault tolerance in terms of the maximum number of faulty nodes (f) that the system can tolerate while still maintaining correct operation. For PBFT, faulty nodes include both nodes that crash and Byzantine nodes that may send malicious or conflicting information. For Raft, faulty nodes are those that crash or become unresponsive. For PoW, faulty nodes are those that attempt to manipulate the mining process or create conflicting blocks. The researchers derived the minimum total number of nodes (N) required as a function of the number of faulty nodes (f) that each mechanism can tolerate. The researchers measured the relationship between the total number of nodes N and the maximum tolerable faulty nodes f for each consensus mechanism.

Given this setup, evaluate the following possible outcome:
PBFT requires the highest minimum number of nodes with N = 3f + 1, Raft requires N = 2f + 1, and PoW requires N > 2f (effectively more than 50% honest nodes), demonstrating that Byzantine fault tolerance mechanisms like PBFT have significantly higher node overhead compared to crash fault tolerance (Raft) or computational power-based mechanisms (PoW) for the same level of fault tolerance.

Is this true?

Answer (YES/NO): YES